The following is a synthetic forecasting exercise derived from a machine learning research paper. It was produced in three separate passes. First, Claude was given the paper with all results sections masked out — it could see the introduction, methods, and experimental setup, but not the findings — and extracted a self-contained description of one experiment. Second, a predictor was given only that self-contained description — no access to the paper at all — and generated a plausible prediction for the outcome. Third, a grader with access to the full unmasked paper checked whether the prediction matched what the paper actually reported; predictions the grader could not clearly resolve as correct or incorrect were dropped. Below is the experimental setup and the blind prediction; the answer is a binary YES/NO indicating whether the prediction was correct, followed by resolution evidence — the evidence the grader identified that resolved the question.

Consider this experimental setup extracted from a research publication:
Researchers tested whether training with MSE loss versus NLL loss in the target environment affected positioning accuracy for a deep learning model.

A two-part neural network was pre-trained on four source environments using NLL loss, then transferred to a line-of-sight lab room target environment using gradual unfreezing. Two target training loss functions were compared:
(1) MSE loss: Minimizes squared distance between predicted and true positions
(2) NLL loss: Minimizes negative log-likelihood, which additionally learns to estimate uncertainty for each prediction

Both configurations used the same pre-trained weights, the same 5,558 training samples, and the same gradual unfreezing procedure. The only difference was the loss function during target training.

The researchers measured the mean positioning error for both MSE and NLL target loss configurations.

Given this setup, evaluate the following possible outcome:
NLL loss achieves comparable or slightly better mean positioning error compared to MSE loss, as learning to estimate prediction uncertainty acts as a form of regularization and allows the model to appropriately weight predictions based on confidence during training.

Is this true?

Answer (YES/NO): NO